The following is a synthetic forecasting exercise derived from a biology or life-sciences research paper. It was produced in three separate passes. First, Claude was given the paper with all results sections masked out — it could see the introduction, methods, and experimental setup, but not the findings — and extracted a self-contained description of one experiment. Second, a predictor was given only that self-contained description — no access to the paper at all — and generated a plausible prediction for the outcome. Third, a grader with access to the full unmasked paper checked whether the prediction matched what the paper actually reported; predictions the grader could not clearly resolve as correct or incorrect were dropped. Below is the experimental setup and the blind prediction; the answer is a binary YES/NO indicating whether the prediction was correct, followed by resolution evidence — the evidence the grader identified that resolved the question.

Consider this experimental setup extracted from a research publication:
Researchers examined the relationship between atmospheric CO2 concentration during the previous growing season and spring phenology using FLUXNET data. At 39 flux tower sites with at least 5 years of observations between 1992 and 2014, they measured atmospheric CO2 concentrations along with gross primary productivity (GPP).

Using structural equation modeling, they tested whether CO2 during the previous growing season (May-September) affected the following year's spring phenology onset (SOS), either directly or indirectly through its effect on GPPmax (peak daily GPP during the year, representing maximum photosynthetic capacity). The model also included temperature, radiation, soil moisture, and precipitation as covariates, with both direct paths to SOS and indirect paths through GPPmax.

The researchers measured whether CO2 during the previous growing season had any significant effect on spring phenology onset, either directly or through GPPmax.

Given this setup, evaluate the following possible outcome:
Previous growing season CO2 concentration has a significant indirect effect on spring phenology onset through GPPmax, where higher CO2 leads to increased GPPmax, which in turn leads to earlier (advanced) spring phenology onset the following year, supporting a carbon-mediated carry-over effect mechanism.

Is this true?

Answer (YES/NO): NO